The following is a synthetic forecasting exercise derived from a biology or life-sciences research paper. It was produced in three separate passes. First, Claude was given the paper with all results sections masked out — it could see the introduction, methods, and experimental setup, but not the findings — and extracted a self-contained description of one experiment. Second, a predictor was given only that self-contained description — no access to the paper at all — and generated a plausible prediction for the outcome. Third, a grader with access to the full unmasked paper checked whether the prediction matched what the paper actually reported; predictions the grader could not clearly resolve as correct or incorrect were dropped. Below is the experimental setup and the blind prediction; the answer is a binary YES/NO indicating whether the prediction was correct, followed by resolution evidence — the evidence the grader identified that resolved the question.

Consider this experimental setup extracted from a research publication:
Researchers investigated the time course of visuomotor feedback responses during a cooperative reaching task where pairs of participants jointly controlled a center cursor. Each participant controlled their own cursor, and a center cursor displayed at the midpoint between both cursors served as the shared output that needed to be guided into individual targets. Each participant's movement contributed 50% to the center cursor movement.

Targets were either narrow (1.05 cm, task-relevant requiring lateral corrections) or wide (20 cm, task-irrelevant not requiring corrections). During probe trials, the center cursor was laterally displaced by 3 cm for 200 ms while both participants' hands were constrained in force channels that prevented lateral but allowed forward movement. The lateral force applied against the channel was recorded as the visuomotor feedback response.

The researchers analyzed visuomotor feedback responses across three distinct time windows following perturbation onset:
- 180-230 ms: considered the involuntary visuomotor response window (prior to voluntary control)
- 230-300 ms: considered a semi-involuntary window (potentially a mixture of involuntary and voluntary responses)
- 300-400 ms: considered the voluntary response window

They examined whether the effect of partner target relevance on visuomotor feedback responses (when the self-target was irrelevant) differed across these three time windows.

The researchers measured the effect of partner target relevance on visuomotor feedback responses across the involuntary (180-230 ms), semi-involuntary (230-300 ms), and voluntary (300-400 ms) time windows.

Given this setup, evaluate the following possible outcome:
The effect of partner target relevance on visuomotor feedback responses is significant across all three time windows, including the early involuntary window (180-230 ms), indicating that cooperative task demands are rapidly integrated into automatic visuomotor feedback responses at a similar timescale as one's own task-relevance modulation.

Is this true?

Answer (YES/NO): YES